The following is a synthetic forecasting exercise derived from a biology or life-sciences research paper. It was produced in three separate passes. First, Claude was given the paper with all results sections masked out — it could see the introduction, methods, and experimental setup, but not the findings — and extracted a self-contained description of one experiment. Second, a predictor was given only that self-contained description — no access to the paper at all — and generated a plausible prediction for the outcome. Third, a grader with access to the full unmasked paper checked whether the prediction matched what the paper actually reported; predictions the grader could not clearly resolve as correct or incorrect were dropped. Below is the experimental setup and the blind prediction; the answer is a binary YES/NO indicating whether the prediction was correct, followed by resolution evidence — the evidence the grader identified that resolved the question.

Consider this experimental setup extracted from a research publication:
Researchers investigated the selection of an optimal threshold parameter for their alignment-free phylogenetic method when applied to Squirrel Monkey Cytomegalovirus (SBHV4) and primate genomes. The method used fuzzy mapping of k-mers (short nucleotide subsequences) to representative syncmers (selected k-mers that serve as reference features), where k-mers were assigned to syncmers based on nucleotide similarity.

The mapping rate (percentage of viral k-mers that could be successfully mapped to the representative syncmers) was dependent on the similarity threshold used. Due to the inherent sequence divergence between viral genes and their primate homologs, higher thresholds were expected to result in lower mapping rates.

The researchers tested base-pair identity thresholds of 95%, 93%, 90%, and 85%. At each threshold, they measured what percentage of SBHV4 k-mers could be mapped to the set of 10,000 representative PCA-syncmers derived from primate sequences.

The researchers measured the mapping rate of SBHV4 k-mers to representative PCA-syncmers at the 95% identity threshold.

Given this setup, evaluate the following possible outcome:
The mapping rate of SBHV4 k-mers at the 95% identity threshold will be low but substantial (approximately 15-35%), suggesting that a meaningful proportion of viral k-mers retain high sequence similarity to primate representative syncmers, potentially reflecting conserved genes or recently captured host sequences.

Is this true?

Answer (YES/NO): NO